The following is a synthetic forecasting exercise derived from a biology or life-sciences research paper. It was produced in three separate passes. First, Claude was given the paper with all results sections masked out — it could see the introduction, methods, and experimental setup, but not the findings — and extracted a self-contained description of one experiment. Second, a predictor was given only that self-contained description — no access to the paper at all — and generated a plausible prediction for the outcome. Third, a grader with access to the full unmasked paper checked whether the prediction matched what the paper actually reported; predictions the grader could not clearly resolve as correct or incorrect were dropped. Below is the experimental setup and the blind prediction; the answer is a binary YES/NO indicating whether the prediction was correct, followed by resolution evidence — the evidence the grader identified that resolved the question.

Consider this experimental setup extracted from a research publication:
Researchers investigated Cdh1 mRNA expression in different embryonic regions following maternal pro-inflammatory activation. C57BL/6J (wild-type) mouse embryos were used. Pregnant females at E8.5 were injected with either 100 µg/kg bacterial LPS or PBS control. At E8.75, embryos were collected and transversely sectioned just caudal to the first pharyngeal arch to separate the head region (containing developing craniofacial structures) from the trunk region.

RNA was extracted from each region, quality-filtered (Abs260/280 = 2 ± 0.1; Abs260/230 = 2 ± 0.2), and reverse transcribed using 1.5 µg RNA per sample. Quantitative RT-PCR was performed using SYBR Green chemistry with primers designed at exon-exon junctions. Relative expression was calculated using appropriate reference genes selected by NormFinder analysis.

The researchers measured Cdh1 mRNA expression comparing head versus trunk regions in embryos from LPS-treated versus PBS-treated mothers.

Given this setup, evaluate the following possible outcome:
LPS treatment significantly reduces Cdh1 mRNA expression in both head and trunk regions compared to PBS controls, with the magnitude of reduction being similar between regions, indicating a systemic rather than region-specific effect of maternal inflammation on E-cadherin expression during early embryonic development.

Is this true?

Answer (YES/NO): NO